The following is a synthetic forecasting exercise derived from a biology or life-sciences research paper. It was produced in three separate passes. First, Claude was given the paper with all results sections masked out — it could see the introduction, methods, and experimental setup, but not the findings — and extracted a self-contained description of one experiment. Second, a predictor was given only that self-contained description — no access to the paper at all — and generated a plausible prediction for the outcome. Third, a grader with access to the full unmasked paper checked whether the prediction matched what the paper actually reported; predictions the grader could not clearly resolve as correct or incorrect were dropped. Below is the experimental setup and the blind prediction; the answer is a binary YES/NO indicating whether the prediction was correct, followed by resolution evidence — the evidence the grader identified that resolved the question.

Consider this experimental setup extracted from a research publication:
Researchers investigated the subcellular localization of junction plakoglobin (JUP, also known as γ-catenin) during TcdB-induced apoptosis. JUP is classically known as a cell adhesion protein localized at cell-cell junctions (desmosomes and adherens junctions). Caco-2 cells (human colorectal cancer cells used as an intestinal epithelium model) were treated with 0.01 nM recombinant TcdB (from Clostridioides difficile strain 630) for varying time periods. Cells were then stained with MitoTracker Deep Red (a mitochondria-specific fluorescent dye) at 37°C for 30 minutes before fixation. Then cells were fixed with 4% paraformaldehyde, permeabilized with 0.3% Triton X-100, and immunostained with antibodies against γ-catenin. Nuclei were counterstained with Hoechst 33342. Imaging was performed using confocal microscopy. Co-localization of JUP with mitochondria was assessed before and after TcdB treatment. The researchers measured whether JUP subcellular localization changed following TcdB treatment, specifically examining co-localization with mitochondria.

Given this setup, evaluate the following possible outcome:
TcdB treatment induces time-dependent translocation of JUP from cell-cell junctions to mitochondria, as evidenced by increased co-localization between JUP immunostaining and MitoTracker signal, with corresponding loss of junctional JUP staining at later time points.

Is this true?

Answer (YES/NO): YES